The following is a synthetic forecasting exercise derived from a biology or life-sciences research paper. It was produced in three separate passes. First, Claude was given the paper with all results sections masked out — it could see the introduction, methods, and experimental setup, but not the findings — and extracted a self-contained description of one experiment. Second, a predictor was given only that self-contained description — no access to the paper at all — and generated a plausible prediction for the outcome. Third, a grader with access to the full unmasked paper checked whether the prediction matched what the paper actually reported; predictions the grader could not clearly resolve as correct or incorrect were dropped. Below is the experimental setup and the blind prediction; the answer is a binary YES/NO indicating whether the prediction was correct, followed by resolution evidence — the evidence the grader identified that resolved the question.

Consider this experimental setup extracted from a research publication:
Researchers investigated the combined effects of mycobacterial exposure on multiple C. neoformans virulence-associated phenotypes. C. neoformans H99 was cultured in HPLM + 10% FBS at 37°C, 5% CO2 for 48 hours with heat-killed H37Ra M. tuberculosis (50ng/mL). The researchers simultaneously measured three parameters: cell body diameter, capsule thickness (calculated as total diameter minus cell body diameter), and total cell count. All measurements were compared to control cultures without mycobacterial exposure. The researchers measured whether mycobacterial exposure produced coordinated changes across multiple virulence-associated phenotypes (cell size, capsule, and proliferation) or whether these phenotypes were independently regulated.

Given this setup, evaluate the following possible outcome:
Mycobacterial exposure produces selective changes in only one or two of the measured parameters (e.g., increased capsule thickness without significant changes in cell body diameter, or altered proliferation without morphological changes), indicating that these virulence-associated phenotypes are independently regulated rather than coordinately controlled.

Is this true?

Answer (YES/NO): NO